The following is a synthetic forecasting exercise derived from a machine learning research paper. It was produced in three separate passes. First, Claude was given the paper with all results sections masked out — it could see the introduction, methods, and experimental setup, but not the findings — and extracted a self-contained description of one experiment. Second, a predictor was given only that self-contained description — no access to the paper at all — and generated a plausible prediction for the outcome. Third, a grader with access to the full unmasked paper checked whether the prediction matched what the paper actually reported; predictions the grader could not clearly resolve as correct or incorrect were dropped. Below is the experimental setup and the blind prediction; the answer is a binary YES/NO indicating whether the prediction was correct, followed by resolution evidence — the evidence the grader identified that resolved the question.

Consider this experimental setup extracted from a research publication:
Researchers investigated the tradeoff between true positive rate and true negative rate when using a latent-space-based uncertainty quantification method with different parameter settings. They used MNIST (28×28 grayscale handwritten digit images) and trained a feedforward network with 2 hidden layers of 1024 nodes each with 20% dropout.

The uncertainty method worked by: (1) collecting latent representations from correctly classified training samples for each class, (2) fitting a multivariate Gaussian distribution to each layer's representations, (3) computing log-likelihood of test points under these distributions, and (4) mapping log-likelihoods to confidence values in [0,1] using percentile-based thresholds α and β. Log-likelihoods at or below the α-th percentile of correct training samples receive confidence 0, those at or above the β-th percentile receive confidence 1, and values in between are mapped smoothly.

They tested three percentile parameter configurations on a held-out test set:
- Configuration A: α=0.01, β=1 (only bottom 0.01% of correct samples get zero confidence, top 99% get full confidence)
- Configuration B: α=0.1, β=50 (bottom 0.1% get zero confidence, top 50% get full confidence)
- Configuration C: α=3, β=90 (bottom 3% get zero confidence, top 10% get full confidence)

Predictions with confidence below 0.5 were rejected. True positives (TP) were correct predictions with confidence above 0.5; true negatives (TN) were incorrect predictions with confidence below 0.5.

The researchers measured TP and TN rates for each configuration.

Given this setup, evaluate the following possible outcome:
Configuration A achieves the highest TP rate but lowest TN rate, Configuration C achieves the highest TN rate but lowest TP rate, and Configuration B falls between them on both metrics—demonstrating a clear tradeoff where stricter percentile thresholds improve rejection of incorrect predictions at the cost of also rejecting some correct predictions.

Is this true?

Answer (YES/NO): YES